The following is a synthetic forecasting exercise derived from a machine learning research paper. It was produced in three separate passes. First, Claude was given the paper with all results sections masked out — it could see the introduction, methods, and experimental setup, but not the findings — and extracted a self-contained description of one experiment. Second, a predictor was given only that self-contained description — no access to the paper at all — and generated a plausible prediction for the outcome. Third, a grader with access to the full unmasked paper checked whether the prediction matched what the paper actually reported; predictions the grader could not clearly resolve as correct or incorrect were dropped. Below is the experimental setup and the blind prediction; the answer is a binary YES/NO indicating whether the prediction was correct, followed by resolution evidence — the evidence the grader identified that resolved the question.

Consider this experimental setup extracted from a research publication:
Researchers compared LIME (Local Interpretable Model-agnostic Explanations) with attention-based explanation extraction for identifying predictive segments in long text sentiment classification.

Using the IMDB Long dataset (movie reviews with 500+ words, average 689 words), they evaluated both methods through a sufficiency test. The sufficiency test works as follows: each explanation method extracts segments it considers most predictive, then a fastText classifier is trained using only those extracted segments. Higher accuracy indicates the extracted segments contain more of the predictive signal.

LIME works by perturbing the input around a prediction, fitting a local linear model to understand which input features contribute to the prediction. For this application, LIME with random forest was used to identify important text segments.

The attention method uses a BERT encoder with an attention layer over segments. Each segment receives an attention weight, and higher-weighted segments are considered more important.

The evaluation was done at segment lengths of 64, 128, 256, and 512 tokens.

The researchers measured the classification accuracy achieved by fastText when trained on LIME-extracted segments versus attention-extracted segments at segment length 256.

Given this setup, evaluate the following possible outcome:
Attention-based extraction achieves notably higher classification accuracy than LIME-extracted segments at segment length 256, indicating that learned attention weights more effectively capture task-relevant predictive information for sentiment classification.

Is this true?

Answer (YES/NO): YES